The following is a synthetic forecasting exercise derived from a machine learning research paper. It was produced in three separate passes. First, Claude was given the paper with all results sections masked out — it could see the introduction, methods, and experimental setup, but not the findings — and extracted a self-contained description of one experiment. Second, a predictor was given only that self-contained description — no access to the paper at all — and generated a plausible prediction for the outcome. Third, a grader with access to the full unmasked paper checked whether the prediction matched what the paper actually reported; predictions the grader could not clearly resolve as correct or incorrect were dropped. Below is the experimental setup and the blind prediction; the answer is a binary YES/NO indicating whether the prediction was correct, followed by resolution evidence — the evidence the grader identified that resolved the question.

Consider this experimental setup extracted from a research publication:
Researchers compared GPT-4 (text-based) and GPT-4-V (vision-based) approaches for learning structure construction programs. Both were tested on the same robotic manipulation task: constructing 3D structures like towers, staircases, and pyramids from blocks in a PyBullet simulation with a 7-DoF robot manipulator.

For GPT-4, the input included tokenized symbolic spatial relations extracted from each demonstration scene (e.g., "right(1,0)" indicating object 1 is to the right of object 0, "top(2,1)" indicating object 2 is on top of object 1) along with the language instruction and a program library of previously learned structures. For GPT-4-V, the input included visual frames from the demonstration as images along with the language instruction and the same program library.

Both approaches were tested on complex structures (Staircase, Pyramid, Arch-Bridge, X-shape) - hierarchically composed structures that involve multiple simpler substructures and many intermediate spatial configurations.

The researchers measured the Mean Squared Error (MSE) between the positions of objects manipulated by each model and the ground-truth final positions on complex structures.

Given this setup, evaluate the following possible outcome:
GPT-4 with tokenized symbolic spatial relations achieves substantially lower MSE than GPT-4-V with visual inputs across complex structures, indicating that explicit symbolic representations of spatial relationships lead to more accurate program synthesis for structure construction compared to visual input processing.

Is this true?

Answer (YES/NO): NO